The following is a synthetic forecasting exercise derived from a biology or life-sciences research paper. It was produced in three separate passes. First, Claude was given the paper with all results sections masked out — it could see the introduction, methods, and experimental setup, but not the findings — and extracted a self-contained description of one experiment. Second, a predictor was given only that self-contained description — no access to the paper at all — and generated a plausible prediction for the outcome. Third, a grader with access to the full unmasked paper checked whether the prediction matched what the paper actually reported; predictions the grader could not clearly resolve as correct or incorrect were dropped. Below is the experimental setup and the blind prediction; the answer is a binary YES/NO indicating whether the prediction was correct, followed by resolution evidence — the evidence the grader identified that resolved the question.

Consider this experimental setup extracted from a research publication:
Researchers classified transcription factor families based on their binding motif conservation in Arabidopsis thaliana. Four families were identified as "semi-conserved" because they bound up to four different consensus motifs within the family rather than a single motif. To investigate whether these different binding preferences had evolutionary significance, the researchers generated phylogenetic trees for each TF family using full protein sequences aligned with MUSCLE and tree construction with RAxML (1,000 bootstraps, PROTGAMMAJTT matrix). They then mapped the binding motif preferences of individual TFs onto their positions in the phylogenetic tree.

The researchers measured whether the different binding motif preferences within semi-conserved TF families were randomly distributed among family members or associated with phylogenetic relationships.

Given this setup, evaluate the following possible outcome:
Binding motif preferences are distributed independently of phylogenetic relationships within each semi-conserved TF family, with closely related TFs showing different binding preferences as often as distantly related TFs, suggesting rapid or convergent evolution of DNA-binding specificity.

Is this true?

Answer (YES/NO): NO